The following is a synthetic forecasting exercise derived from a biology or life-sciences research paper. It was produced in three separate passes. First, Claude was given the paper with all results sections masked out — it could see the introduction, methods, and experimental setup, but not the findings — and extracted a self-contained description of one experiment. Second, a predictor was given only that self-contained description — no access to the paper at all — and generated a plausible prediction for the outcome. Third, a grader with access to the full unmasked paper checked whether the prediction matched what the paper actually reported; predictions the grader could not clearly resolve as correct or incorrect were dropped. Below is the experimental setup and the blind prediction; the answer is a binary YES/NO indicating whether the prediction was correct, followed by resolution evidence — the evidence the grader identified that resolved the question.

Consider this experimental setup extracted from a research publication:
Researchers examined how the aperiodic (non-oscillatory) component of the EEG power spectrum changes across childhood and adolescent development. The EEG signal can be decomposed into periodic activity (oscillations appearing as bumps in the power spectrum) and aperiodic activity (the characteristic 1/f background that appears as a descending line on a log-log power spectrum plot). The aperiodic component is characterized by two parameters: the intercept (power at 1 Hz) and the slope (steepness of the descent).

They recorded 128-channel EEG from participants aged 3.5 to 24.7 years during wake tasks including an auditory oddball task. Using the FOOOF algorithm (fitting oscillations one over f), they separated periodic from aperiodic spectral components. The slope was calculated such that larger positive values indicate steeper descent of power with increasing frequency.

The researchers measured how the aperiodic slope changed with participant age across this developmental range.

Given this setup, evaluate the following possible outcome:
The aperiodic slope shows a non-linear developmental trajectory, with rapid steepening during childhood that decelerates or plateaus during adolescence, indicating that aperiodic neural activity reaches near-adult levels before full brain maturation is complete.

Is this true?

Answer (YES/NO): NO